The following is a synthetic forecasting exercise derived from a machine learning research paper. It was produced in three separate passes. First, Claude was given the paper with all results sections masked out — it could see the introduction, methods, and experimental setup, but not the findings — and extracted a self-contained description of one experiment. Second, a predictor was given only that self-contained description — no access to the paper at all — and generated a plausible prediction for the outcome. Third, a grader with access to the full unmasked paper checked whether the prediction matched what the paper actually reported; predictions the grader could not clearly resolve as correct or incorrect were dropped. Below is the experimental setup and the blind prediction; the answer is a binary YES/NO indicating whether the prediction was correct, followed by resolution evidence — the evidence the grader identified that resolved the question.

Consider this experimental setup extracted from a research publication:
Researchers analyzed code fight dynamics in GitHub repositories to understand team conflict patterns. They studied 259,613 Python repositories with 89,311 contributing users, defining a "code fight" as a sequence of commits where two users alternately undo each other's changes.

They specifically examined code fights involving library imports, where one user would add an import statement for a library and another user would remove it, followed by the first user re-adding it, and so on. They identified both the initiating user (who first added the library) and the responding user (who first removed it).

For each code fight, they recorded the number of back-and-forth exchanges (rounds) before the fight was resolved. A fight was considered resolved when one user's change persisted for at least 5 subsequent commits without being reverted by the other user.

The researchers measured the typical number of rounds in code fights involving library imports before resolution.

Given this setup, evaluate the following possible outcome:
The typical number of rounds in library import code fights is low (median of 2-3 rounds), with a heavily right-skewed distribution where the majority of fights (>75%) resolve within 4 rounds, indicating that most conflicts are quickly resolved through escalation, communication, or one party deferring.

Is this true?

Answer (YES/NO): YES